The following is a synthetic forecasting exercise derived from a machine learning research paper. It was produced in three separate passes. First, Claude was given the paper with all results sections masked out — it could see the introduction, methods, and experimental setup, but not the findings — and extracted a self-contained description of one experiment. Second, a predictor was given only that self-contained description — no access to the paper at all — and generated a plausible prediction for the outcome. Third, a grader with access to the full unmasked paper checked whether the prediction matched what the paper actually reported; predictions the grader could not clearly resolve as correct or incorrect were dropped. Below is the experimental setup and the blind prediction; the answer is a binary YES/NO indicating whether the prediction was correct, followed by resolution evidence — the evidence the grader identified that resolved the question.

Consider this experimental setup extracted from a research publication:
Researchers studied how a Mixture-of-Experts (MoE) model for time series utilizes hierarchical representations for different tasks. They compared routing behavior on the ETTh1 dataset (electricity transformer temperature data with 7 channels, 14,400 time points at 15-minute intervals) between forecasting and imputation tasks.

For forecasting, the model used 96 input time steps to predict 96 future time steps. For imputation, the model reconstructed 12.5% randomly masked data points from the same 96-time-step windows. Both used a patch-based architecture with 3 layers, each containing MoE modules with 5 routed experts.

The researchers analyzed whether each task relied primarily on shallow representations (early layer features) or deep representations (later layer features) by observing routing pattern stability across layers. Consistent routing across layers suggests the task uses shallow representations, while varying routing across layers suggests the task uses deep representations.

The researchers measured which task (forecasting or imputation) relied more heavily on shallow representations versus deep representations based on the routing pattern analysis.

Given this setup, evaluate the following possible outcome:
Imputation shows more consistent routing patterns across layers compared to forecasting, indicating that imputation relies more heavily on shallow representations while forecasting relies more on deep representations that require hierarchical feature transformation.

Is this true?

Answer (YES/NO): NO